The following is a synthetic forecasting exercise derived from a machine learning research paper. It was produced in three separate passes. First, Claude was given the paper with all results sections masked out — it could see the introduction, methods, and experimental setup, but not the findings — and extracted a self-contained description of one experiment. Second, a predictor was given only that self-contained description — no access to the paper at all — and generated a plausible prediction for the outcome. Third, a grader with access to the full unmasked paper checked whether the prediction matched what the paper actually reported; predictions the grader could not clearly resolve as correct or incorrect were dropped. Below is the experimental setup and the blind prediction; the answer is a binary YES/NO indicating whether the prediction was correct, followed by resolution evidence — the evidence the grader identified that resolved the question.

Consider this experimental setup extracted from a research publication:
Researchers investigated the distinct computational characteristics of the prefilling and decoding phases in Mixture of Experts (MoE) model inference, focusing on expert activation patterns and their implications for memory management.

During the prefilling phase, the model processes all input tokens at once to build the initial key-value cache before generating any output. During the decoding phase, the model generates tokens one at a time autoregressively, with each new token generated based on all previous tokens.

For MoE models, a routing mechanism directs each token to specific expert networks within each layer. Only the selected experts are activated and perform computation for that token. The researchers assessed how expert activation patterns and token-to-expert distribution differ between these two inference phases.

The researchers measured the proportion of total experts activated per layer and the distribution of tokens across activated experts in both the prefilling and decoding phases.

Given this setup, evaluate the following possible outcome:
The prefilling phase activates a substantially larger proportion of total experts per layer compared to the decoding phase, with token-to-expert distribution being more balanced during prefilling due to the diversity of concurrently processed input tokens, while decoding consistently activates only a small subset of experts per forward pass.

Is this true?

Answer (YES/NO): YES